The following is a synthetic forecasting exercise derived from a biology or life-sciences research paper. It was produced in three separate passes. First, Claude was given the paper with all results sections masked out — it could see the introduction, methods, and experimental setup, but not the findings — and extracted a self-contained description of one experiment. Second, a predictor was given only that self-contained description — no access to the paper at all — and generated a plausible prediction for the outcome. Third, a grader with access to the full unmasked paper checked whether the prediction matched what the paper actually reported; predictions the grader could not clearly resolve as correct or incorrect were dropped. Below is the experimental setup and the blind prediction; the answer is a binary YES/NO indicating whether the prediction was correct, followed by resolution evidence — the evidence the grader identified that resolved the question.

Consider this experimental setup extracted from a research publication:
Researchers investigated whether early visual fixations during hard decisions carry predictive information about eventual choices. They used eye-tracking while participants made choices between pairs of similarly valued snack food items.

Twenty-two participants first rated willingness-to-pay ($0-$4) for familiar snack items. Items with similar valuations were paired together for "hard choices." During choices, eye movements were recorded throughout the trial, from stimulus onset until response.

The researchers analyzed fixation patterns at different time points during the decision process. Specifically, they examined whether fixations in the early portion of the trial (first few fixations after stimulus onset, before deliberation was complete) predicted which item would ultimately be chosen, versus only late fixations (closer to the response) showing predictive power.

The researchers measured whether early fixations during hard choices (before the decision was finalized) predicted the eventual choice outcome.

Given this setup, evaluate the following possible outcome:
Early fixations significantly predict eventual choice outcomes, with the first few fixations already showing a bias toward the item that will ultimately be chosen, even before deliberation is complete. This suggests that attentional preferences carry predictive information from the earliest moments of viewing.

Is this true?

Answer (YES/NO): YES